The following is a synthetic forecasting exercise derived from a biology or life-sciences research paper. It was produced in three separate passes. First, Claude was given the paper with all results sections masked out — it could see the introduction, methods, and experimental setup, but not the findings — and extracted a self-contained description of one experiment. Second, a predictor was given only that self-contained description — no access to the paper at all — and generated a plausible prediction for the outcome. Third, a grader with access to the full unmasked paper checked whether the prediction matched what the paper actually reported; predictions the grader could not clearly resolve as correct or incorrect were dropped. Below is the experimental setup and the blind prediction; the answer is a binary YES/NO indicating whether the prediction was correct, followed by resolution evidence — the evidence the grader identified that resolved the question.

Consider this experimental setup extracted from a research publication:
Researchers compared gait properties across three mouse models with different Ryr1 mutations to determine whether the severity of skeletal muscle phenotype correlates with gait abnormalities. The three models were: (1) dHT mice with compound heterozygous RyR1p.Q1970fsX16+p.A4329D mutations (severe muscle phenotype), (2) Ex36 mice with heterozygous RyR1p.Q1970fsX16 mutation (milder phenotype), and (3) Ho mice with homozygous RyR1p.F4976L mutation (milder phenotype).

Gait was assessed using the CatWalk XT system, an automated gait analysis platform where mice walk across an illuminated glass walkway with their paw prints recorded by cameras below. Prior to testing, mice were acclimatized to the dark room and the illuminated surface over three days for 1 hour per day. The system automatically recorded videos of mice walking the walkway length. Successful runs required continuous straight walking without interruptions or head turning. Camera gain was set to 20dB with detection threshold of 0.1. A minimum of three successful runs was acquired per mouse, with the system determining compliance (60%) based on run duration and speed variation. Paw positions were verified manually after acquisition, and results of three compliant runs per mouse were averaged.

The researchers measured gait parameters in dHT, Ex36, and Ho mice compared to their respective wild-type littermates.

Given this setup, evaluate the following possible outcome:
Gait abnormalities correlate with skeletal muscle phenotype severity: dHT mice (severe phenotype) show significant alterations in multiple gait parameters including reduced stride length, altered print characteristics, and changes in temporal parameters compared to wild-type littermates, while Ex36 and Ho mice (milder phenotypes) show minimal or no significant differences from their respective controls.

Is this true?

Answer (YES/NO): YES